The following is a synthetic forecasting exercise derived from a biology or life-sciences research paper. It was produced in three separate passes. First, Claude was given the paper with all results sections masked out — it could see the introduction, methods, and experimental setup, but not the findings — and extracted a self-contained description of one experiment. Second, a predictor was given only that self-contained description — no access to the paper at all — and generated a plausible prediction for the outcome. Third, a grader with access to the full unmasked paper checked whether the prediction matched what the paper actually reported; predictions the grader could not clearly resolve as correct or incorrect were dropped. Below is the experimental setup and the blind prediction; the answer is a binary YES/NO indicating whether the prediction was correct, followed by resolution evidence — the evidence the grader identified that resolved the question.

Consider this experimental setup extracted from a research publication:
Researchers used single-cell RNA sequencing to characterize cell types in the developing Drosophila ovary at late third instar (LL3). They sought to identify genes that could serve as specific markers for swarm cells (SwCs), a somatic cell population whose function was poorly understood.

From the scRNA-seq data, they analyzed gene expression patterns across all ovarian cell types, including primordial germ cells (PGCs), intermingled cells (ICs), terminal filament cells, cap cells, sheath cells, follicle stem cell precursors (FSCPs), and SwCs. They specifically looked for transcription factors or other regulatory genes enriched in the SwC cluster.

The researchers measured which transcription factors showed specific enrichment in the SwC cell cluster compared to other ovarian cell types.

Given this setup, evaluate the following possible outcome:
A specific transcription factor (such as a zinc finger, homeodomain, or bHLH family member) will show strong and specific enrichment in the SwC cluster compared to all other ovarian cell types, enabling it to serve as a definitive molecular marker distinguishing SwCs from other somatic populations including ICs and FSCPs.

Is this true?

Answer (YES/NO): YES